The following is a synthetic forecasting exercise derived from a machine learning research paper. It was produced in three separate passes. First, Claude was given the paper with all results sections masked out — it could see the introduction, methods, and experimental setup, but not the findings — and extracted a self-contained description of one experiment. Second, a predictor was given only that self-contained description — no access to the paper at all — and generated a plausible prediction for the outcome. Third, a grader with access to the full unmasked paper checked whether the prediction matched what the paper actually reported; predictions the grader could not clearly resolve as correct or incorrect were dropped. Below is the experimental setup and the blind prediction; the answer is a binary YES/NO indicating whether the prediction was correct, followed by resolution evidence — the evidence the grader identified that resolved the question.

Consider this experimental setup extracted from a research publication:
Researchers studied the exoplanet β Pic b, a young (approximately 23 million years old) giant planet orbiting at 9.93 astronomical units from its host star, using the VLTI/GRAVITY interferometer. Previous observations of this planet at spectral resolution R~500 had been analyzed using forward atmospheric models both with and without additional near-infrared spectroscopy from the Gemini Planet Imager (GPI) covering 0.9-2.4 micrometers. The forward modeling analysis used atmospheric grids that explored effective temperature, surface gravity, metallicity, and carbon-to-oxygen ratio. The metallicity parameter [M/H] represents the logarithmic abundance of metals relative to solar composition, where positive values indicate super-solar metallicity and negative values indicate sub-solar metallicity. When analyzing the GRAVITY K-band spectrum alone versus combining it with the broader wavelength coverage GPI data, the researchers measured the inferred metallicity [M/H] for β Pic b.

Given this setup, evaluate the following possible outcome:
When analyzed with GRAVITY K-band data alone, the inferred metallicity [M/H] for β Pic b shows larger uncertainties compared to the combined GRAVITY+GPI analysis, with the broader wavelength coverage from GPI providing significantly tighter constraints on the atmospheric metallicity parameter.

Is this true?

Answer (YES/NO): YES